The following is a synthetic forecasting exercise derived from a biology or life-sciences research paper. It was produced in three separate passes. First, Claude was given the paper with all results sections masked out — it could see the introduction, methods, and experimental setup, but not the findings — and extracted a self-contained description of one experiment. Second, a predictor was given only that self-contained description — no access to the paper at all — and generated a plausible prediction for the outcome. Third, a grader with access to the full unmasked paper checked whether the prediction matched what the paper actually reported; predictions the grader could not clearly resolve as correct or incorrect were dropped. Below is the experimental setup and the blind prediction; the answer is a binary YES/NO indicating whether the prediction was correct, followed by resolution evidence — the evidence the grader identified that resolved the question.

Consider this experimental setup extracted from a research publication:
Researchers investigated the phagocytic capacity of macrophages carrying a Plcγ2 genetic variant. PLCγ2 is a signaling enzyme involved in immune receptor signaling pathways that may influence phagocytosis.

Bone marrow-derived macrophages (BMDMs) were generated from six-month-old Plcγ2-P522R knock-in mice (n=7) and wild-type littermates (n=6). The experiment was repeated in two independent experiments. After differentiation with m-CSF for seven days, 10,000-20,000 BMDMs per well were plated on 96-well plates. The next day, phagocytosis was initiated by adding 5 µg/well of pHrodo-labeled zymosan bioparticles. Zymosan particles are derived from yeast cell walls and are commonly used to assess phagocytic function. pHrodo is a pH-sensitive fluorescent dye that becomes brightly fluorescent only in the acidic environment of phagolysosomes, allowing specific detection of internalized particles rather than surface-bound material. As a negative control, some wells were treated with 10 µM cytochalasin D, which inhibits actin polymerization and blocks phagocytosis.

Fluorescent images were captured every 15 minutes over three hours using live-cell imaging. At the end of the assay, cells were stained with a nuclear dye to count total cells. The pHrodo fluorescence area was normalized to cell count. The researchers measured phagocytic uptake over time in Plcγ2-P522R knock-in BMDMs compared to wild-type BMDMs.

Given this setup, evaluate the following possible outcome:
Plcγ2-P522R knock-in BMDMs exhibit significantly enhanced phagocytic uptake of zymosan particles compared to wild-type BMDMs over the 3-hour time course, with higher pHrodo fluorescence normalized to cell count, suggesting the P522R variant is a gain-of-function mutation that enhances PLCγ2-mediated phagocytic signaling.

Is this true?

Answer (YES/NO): NO